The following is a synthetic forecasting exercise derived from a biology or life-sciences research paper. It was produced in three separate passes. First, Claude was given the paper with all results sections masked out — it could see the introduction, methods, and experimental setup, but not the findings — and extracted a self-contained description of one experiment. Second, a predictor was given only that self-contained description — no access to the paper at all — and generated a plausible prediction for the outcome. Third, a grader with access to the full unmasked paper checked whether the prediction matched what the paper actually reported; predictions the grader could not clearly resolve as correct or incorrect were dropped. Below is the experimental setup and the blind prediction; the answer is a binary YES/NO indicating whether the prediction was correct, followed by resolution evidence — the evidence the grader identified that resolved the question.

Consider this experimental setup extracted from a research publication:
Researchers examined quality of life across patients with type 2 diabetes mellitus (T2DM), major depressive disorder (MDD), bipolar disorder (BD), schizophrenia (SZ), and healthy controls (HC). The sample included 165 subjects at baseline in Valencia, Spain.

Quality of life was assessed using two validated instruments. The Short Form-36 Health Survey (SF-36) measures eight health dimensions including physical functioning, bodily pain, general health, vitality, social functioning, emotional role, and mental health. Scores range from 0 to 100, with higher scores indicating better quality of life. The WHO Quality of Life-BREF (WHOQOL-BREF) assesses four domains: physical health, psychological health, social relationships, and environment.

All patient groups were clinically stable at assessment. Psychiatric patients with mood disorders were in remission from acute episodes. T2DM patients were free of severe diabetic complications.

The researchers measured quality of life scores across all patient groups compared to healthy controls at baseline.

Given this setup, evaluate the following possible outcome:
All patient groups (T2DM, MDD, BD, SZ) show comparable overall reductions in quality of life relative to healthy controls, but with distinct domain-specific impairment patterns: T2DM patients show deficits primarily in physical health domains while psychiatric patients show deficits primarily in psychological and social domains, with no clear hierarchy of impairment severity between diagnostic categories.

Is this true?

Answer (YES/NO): NO